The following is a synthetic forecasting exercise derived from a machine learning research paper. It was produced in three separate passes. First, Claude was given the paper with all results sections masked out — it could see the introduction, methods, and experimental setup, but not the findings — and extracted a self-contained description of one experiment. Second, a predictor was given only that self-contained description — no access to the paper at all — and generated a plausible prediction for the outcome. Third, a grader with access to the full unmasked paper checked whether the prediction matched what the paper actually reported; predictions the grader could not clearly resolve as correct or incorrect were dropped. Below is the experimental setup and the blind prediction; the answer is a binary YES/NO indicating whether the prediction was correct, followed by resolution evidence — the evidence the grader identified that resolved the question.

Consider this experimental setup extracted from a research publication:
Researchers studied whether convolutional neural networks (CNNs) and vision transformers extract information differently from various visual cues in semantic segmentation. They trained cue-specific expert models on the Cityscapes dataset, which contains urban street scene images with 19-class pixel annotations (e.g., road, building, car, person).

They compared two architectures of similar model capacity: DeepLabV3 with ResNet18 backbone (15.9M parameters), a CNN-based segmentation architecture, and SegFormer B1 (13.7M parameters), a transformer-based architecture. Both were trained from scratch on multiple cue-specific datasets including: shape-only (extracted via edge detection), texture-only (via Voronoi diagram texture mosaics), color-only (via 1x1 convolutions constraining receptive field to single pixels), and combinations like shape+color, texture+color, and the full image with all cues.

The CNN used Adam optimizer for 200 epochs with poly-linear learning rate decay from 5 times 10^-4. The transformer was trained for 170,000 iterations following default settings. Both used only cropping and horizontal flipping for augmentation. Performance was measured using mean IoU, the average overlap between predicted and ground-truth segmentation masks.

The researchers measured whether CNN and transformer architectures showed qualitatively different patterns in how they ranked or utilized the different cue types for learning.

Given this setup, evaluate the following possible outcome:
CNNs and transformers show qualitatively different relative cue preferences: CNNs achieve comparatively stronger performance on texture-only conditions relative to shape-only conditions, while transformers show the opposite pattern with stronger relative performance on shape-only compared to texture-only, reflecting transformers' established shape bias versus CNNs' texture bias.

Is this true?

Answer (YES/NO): NO